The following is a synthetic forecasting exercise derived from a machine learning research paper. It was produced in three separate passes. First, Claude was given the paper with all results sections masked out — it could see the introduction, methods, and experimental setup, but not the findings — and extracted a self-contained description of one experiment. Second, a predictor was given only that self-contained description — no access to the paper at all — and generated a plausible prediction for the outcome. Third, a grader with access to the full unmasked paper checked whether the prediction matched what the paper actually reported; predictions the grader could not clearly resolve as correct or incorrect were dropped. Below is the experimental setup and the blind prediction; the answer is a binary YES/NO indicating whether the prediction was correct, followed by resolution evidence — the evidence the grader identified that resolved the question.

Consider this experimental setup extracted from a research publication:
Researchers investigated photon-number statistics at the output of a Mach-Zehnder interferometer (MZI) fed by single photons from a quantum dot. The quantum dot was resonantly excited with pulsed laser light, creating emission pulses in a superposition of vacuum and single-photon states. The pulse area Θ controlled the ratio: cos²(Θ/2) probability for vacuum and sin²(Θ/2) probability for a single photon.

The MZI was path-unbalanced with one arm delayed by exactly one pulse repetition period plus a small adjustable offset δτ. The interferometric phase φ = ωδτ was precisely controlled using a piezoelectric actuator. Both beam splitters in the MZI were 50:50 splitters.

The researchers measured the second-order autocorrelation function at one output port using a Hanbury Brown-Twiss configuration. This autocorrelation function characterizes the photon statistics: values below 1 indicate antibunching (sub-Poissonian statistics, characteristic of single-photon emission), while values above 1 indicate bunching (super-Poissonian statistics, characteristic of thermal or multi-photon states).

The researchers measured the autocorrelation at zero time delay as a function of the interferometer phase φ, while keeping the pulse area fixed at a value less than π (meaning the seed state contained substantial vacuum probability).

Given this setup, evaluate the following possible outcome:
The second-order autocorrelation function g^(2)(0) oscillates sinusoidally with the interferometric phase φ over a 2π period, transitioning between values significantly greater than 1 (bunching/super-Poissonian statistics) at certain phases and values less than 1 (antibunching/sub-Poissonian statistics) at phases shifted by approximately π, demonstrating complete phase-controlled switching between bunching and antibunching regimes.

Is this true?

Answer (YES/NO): NO